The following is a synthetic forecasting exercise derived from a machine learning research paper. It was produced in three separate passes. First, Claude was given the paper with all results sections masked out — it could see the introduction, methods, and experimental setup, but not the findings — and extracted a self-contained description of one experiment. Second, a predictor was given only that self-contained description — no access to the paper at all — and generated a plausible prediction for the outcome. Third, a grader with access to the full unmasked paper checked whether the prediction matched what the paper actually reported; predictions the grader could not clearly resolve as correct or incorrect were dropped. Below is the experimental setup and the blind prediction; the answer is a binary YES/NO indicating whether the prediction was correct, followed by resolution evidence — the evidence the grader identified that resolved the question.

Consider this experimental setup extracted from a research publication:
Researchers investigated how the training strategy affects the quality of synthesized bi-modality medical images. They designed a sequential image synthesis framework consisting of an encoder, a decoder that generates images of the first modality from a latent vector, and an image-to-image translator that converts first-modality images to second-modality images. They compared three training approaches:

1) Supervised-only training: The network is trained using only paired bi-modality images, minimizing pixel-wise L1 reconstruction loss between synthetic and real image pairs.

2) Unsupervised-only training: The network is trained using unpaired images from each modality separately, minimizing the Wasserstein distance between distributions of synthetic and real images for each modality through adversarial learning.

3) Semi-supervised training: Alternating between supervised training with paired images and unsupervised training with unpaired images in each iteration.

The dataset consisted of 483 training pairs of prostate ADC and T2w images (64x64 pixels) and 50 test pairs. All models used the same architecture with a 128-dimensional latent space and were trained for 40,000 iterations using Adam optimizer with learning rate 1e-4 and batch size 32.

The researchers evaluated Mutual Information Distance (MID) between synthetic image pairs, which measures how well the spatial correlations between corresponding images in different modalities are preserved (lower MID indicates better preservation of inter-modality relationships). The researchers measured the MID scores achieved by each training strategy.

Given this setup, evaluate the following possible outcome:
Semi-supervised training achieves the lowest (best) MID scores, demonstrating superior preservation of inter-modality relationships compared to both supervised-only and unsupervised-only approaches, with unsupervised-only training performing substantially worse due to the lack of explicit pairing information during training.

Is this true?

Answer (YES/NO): NO